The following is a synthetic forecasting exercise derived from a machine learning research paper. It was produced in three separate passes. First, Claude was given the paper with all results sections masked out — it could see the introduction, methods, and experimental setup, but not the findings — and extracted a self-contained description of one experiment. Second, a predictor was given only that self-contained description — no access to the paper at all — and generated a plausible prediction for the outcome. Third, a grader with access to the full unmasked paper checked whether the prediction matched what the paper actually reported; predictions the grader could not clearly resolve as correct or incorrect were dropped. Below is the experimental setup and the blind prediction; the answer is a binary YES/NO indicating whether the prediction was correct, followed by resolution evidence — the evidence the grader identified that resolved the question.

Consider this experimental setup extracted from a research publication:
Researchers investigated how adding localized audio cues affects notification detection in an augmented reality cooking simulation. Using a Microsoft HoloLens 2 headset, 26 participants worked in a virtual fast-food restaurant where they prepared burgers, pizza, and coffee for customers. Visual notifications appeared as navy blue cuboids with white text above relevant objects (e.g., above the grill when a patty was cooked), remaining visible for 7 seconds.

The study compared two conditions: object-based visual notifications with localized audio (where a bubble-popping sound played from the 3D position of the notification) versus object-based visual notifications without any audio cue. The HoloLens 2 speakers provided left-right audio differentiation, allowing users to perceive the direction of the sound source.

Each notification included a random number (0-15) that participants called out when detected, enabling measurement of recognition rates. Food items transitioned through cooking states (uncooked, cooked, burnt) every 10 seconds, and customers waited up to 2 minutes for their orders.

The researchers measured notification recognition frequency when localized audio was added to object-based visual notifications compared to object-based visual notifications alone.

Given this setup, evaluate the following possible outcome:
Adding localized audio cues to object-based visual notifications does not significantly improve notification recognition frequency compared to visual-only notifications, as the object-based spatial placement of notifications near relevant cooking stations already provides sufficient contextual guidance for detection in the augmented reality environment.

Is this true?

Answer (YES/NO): NO